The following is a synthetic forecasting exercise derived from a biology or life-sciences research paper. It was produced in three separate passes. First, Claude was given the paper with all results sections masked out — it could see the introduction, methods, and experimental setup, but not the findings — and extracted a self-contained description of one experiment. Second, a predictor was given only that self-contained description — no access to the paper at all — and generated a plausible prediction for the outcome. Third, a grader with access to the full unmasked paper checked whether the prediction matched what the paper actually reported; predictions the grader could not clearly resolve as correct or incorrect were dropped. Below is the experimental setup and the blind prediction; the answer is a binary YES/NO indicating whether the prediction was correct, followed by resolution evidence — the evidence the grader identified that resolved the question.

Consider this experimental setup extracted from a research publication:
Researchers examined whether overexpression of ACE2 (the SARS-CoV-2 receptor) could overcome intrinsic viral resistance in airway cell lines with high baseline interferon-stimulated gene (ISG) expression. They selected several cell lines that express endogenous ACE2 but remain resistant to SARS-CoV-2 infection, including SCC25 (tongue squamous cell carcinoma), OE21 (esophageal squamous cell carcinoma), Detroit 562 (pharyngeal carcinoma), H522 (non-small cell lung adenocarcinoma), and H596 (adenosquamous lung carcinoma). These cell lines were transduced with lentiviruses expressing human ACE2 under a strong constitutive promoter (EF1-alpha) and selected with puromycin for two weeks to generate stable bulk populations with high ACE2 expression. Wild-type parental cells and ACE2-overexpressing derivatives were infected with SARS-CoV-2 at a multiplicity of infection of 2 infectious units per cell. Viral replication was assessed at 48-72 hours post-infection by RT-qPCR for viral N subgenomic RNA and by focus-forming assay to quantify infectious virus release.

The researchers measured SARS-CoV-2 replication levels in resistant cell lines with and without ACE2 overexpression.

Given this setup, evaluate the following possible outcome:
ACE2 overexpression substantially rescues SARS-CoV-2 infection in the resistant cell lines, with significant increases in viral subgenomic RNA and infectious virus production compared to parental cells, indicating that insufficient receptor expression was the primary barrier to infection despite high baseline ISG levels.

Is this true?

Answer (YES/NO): NO